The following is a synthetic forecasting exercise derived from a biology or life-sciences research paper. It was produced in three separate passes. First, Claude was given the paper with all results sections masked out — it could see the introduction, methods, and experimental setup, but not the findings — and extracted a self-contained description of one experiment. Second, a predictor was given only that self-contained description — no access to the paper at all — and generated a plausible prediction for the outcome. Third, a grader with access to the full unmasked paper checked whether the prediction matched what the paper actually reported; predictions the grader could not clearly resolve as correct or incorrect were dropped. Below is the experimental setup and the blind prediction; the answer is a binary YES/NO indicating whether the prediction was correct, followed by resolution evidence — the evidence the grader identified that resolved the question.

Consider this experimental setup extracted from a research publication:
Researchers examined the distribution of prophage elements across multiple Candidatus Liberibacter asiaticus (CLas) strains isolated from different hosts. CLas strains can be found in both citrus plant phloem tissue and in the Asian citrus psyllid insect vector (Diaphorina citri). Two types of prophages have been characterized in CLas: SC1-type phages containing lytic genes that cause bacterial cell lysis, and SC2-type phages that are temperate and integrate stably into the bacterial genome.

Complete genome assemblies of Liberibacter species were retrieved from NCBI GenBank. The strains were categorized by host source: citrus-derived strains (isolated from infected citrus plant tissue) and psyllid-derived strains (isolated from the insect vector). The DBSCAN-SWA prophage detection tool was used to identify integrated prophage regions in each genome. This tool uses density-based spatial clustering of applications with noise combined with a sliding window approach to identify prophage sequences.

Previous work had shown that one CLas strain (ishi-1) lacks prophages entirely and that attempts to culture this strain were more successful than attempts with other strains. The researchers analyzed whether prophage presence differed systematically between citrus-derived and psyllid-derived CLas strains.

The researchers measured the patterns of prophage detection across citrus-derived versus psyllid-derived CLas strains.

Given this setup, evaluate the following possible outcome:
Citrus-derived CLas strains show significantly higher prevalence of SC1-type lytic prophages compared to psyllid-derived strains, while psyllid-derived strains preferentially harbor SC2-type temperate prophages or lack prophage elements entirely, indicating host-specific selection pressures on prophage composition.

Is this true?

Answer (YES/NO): NO